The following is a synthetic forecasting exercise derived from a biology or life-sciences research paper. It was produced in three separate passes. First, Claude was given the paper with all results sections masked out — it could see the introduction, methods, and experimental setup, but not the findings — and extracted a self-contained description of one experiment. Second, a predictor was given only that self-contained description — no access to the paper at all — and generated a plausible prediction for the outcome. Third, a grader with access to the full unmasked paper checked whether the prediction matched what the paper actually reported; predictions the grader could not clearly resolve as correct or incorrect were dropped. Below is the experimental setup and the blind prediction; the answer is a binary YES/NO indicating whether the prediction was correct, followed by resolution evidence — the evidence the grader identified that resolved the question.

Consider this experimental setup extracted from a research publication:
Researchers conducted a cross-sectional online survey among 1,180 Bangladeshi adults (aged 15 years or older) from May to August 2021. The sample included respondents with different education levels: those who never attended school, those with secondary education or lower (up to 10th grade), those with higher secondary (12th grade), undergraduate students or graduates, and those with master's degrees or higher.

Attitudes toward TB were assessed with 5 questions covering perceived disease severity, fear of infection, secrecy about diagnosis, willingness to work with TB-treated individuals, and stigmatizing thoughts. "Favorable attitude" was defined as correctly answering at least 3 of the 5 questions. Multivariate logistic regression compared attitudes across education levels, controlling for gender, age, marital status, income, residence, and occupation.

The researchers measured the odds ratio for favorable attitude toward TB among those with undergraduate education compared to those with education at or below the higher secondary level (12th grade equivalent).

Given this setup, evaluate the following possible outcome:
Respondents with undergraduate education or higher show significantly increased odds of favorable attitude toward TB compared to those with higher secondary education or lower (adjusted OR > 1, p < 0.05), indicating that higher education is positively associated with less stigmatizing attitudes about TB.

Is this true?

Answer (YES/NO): YES